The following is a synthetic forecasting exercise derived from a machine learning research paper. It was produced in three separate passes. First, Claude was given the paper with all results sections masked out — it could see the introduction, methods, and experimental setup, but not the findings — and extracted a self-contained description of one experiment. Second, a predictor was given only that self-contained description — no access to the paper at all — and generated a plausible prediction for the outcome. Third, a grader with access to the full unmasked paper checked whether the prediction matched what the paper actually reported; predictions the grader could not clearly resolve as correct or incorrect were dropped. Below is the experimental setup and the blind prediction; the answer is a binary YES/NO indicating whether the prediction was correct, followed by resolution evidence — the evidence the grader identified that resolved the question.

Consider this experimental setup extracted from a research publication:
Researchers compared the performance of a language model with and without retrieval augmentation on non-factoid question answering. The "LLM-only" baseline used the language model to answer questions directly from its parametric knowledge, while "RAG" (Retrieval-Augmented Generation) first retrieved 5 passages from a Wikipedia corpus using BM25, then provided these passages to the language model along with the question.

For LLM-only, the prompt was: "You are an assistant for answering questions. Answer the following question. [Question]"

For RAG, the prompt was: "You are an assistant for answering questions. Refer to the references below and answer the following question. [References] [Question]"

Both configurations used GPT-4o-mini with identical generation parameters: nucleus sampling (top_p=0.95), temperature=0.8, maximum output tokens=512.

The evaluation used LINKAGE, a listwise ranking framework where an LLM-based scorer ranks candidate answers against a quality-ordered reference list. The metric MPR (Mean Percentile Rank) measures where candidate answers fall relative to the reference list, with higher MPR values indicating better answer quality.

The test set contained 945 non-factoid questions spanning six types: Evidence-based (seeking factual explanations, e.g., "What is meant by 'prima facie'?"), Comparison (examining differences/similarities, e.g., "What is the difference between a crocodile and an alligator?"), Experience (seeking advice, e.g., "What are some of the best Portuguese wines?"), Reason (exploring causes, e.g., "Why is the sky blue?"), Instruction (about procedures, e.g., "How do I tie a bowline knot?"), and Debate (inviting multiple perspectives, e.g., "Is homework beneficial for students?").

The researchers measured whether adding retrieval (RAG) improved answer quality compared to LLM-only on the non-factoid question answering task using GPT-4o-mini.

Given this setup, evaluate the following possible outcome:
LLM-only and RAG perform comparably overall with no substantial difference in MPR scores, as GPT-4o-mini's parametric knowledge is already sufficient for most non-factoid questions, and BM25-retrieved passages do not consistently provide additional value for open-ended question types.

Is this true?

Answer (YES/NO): NO